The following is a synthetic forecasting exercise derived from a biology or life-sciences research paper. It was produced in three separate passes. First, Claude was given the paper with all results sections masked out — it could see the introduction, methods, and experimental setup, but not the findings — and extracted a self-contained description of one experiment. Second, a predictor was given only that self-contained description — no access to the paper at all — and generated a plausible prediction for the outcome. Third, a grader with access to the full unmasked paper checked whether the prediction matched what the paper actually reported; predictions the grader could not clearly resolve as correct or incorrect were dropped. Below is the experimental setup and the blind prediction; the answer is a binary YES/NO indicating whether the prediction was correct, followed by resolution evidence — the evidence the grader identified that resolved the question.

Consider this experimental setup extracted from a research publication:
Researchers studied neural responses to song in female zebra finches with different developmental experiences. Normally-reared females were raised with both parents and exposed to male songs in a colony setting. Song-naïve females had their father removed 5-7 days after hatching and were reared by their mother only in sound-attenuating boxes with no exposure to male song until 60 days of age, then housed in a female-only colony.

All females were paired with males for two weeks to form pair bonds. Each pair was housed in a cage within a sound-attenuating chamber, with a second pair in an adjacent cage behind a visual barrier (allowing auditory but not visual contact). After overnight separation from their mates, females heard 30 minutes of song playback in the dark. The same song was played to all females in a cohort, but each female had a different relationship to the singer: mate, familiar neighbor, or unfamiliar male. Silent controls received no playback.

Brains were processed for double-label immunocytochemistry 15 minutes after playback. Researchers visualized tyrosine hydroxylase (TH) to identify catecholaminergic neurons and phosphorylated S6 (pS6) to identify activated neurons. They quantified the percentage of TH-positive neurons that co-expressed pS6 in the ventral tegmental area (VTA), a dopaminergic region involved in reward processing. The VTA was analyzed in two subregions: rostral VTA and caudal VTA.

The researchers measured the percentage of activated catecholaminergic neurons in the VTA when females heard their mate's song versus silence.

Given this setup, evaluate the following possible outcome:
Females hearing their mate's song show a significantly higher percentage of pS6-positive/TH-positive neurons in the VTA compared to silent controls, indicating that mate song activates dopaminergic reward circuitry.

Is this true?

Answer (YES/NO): YES